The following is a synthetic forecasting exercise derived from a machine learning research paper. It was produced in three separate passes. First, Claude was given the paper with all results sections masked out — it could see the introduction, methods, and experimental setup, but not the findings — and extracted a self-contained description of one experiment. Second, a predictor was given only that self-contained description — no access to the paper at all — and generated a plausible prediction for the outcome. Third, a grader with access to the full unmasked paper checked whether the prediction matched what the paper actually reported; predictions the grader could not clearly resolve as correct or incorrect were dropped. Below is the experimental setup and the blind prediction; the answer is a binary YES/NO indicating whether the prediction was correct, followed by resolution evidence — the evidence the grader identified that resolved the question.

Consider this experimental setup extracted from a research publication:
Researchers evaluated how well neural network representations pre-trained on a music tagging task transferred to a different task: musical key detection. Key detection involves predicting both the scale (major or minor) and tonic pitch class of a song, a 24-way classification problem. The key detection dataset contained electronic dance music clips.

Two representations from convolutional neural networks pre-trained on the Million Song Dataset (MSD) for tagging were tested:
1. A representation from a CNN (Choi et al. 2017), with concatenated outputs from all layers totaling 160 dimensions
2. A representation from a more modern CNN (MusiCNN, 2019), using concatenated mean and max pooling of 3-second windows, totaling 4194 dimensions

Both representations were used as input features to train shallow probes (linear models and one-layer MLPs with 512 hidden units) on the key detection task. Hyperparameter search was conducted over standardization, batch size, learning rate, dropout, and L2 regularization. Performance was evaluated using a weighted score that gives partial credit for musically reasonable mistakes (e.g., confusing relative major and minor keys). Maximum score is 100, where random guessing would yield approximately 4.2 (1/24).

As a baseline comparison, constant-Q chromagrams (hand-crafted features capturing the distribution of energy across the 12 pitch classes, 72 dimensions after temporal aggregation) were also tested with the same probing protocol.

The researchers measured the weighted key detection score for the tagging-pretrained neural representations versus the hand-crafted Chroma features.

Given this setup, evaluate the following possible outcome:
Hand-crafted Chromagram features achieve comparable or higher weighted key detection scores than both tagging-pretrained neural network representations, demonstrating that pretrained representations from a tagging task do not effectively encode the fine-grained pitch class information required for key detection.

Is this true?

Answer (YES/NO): YES